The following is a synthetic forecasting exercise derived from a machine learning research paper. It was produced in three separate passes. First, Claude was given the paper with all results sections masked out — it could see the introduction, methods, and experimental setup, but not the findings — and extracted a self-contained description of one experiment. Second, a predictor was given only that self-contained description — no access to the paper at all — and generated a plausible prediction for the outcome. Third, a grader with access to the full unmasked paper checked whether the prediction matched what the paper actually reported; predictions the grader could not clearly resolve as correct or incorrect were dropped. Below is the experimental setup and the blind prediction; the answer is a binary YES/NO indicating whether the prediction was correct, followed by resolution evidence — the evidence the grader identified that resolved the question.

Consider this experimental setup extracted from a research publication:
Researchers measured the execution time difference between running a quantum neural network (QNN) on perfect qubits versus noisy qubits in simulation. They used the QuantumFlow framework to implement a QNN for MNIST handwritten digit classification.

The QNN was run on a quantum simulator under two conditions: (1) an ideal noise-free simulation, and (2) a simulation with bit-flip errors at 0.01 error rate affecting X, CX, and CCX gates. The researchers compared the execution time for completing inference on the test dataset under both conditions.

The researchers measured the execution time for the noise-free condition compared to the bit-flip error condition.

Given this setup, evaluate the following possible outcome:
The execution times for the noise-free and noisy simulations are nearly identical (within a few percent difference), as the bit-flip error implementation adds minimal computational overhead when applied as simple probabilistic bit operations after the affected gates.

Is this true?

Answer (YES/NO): NO